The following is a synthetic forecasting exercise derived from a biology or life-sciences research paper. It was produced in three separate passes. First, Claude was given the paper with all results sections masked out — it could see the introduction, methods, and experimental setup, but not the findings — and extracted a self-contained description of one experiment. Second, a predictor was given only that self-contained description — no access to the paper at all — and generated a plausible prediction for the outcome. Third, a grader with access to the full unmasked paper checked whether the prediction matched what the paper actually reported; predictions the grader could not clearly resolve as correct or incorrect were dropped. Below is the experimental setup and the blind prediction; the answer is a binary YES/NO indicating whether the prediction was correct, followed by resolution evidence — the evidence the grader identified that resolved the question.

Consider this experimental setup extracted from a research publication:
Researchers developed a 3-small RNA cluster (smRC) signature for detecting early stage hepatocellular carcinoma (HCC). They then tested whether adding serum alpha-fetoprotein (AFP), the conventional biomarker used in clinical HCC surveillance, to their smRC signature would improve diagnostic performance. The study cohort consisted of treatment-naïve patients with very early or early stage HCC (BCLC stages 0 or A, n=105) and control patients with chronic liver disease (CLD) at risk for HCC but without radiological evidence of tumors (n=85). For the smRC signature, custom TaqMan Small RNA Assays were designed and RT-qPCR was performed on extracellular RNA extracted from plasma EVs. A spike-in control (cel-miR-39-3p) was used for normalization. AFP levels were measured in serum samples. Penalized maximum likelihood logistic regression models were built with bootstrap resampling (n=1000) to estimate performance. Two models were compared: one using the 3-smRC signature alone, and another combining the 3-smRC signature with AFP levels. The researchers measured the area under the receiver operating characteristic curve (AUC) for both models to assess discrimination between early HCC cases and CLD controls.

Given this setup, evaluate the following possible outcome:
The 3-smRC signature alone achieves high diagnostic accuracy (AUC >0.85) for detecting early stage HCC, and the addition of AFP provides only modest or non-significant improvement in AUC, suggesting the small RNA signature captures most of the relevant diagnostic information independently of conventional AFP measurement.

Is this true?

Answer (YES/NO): NO